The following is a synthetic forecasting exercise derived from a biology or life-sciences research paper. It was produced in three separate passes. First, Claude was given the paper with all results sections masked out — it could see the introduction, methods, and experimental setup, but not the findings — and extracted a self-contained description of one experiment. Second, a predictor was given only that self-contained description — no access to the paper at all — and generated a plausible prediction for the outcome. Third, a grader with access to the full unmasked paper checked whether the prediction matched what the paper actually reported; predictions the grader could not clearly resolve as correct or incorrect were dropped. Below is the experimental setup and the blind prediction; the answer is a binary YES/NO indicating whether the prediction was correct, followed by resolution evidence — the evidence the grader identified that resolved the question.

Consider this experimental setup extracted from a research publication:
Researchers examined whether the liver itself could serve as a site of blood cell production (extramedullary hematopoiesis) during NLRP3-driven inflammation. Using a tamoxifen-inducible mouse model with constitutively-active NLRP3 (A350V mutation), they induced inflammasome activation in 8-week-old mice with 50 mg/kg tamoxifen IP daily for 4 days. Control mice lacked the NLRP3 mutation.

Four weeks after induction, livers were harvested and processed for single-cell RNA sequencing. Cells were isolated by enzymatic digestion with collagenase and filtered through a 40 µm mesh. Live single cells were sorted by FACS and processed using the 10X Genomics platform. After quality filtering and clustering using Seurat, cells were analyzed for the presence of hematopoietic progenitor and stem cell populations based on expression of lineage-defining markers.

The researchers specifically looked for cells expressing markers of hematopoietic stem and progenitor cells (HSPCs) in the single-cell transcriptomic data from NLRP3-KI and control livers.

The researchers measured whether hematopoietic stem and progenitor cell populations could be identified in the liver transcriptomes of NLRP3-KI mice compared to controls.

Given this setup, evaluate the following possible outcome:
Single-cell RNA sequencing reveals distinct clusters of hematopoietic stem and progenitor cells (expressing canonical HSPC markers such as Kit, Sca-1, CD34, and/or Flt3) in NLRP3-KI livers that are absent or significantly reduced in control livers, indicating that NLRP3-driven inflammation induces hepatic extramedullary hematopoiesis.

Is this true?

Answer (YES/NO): NO